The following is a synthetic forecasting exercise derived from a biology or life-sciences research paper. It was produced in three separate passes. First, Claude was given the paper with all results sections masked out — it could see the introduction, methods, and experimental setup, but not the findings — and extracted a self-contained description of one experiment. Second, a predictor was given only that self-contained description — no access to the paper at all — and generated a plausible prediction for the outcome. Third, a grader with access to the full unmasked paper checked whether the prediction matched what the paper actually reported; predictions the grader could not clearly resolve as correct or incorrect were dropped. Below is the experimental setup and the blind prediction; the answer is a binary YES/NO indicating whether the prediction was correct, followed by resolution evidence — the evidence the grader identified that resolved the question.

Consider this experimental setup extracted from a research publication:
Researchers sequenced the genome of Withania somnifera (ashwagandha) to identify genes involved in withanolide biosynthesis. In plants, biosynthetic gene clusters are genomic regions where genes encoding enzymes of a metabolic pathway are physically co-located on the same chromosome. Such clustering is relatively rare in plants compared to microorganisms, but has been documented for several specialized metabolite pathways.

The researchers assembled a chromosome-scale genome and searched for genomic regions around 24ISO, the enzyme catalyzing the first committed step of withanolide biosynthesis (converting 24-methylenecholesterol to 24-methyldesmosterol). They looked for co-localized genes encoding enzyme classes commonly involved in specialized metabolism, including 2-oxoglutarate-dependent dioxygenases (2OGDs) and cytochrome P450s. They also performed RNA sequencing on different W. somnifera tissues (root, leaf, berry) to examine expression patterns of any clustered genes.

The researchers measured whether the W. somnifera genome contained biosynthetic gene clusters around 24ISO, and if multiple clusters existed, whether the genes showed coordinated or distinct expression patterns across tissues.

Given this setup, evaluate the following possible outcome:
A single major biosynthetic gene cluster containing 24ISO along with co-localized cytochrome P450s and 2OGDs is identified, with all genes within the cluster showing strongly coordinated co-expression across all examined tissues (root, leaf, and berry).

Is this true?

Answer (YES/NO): NO